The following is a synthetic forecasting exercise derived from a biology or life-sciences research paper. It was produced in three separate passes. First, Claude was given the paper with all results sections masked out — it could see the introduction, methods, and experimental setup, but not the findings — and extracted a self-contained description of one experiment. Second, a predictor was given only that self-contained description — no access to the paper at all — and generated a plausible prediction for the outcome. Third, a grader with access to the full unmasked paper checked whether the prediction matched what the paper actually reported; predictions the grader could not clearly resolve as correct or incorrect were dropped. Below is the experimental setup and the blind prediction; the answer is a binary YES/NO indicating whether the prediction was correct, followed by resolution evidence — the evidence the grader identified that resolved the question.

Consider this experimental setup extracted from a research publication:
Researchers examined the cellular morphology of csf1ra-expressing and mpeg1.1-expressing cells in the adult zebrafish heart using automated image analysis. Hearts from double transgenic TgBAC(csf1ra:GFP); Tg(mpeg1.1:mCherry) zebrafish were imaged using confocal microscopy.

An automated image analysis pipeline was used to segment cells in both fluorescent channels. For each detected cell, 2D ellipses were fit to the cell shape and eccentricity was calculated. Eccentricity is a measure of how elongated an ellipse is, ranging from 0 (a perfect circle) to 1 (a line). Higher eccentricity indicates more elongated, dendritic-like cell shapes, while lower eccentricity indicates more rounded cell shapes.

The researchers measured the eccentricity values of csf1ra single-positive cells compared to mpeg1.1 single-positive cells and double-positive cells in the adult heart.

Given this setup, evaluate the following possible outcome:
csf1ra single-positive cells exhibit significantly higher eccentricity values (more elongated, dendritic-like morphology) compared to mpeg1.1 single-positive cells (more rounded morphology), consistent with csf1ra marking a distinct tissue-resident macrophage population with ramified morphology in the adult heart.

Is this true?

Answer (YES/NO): YES